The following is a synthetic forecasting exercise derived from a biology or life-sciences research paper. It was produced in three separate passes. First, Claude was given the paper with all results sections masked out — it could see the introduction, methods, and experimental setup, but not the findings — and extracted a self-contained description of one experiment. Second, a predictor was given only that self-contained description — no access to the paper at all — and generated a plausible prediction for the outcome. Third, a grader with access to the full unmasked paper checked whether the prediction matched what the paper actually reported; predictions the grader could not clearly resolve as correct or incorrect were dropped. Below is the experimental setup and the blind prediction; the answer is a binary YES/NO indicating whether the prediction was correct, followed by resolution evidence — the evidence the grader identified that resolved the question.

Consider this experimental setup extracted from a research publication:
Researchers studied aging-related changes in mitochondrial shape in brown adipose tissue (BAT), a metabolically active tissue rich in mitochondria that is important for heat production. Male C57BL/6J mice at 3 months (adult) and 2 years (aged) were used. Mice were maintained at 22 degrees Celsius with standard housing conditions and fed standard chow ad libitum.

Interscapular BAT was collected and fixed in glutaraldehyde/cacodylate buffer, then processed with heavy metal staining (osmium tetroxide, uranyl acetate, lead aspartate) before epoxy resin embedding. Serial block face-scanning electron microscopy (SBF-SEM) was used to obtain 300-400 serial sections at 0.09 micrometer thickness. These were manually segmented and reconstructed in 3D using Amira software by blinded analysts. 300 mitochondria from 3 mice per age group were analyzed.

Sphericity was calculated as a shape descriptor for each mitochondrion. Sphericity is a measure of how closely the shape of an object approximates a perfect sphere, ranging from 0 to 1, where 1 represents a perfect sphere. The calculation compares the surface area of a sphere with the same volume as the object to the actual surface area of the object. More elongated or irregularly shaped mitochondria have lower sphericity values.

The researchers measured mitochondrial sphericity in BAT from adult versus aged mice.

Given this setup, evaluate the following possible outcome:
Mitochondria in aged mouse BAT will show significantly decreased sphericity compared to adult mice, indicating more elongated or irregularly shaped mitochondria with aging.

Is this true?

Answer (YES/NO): YES